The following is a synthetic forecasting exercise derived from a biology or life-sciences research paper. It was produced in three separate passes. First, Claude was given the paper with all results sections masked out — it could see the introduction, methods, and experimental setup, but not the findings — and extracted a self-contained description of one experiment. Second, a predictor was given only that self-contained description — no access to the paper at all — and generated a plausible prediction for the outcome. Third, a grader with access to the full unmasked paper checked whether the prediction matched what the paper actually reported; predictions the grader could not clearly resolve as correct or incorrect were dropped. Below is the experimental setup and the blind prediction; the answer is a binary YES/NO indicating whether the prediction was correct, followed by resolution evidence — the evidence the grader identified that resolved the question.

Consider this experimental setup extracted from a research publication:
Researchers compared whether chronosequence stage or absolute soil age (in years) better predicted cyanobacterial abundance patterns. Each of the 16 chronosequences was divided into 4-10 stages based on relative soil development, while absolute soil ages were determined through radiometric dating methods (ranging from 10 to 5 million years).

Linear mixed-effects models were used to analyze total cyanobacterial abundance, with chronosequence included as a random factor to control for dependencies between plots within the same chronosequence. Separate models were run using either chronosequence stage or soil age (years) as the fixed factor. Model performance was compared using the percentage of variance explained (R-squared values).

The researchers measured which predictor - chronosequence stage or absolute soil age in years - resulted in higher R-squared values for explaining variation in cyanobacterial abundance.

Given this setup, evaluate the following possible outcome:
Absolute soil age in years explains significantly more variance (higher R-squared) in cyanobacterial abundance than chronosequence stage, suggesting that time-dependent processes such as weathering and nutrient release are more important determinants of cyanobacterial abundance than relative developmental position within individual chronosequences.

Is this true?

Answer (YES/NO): NO